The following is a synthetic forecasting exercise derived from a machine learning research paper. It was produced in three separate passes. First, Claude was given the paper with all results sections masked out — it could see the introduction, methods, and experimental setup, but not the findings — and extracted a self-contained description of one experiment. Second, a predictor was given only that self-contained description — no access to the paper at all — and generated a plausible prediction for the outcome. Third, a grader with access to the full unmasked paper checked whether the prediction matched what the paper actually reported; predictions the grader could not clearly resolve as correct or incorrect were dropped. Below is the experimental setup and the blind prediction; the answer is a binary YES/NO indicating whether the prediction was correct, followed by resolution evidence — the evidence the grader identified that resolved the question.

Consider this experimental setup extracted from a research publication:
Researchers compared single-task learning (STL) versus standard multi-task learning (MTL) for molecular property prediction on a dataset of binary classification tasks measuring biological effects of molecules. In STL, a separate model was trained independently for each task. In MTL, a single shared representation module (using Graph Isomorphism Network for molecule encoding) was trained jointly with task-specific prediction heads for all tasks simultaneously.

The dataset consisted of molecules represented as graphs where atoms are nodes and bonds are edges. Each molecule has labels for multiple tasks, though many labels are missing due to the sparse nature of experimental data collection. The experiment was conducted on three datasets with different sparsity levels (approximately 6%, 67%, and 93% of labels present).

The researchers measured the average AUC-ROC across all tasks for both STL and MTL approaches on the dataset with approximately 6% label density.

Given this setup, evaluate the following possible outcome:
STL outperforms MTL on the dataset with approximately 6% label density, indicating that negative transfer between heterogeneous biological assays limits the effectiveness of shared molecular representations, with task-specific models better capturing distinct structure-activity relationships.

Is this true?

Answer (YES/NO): NO